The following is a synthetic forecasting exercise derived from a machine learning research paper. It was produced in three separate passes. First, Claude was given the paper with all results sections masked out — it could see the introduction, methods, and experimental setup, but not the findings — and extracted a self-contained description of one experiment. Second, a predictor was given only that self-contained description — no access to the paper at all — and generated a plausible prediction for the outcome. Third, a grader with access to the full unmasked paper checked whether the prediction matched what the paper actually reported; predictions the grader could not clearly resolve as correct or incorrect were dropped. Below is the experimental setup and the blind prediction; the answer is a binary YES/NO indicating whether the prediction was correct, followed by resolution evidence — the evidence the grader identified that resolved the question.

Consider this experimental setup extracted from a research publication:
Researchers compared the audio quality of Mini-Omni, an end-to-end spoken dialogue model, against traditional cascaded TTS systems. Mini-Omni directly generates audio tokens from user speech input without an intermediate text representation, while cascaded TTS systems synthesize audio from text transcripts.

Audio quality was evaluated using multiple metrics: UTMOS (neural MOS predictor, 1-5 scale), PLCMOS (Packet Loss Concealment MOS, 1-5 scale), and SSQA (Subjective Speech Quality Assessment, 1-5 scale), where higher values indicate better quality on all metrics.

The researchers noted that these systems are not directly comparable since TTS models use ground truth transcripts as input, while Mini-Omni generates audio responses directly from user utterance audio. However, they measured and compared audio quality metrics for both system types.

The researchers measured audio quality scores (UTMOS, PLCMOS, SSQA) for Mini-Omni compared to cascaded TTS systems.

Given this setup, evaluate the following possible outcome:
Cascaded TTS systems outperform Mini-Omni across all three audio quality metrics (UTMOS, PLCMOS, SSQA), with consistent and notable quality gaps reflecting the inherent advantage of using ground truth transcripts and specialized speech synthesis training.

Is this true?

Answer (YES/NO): YES